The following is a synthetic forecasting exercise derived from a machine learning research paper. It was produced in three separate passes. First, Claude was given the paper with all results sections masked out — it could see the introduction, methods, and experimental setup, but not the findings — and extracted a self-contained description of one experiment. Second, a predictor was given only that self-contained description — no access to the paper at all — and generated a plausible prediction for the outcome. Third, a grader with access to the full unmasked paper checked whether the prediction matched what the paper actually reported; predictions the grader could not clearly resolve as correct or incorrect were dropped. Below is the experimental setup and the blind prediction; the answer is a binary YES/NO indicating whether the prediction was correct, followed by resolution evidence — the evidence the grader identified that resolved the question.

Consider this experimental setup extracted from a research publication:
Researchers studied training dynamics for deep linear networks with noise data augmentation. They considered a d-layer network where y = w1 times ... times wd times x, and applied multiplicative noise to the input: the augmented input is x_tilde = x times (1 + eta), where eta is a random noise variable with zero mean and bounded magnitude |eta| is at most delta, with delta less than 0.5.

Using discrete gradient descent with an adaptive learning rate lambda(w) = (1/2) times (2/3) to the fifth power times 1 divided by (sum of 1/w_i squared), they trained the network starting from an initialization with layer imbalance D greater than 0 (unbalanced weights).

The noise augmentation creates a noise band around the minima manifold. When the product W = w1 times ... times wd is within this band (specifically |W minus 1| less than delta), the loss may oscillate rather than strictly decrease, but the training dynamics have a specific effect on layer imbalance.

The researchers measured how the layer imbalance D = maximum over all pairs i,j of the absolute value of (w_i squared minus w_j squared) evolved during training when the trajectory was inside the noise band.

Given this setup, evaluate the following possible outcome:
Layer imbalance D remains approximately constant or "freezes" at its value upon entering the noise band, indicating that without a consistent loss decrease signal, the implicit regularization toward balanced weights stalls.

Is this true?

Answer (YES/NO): NO